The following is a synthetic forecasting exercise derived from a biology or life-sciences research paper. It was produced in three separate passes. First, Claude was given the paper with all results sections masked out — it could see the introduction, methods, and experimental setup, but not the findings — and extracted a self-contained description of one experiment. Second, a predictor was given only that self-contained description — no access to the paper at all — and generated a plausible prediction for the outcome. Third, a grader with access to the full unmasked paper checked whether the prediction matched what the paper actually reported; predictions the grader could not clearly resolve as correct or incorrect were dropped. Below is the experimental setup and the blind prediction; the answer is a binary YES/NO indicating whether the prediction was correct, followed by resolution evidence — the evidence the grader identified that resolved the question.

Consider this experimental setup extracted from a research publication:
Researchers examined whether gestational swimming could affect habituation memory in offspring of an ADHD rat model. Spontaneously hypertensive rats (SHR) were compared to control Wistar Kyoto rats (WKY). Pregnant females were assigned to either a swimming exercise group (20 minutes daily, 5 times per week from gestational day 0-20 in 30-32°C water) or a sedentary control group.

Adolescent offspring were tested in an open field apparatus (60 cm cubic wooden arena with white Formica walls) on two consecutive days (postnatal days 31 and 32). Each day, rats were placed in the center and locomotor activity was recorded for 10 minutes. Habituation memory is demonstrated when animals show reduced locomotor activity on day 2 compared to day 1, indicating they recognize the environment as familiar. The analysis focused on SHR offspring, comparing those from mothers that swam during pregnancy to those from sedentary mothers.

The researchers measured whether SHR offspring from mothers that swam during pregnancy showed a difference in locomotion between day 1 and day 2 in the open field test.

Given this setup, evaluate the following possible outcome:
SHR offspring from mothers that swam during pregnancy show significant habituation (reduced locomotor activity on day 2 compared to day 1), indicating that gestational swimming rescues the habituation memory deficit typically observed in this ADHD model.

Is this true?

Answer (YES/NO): NO